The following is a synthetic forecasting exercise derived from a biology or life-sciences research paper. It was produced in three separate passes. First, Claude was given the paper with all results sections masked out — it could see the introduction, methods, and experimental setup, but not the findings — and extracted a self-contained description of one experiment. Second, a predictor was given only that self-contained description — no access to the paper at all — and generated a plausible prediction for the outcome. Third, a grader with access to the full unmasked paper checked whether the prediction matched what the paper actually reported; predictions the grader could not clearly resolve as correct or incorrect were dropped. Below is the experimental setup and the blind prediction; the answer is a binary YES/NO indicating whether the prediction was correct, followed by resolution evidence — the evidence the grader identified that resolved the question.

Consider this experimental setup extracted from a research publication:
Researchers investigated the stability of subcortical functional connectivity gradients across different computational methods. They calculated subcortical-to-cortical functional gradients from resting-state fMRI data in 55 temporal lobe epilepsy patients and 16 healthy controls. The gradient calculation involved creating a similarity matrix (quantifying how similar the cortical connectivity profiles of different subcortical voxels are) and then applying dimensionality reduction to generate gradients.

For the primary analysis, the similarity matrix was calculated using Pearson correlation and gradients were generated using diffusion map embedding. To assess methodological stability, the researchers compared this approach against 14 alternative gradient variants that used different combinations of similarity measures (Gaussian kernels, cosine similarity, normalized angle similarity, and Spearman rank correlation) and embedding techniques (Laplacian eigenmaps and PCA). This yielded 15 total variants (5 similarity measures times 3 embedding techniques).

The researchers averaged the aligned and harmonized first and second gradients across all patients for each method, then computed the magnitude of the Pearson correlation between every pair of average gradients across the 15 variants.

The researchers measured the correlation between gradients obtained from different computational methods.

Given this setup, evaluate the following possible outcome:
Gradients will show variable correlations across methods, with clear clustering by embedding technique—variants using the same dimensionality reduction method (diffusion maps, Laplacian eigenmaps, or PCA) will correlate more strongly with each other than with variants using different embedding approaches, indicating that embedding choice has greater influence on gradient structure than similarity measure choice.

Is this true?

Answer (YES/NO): NO